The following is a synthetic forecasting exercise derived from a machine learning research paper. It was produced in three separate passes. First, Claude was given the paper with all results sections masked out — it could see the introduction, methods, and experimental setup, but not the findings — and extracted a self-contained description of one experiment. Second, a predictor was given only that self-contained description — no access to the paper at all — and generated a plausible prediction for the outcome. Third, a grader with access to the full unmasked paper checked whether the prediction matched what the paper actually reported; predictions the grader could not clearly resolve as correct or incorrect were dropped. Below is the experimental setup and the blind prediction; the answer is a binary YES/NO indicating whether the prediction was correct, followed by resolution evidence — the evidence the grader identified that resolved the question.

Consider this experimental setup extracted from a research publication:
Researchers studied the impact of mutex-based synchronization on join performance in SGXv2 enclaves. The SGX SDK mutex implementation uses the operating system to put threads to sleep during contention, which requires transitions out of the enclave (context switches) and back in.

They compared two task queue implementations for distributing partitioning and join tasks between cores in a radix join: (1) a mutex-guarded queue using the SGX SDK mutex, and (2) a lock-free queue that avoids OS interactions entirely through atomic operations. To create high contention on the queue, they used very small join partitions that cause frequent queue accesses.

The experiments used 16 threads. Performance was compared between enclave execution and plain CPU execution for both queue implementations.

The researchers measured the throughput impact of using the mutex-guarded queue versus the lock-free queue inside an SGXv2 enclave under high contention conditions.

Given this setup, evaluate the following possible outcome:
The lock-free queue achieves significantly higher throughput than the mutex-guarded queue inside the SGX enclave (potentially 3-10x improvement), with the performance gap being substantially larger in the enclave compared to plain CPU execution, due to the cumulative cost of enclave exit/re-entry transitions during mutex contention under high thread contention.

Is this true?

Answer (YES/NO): YES